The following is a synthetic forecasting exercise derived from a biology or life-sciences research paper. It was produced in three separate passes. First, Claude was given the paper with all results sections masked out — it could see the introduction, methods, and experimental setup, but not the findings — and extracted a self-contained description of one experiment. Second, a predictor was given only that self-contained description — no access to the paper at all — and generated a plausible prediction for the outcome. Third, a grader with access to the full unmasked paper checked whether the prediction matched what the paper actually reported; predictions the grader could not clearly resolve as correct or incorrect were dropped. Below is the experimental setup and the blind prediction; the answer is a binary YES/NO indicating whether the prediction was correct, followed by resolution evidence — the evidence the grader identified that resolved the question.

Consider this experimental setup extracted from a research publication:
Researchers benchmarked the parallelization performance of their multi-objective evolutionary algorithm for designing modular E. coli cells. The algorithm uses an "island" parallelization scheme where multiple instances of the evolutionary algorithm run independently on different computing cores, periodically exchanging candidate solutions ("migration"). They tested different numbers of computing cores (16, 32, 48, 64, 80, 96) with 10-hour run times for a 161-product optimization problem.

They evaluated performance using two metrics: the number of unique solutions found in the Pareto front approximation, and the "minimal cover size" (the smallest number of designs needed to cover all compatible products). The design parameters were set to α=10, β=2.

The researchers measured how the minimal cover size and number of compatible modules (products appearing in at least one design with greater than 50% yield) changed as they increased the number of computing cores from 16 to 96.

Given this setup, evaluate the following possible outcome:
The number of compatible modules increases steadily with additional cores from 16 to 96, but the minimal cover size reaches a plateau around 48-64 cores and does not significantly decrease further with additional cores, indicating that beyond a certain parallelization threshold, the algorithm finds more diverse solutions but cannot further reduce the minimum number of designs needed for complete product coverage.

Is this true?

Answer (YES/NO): NO